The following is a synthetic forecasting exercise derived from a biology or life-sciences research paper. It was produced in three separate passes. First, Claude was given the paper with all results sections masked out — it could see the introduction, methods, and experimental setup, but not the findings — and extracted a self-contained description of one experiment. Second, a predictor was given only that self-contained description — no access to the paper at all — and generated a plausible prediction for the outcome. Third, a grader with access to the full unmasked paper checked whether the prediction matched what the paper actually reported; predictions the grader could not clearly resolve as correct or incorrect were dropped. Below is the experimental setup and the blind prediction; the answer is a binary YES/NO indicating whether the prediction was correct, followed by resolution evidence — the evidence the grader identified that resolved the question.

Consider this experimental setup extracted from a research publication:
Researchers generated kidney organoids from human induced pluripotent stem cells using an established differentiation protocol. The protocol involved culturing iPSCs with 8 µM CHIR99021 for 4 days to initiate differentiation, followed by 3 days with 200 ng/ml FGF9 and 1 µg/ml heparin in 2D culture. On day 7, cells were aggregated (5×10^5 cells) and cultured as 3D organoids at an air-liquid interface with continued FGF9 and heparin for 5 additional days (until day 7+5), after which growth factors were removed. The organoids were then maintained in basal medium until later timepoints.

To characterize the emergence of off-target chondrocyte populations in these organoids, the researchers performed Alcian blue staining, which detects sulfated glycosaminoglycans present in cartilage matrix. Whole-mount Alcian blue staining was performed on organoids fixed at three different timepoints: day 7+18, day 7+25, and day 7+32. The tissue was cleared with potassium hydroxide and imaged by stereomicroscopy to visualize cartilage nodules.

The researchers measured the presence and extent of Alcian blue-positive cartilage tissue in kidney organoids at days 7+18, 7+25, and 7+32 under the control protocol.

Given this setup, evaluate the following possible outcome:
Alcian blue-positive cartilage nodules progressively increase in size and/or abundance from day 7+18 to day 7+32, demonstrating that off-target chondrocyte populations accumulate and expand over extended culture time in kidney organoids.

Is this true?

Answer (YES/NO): YES